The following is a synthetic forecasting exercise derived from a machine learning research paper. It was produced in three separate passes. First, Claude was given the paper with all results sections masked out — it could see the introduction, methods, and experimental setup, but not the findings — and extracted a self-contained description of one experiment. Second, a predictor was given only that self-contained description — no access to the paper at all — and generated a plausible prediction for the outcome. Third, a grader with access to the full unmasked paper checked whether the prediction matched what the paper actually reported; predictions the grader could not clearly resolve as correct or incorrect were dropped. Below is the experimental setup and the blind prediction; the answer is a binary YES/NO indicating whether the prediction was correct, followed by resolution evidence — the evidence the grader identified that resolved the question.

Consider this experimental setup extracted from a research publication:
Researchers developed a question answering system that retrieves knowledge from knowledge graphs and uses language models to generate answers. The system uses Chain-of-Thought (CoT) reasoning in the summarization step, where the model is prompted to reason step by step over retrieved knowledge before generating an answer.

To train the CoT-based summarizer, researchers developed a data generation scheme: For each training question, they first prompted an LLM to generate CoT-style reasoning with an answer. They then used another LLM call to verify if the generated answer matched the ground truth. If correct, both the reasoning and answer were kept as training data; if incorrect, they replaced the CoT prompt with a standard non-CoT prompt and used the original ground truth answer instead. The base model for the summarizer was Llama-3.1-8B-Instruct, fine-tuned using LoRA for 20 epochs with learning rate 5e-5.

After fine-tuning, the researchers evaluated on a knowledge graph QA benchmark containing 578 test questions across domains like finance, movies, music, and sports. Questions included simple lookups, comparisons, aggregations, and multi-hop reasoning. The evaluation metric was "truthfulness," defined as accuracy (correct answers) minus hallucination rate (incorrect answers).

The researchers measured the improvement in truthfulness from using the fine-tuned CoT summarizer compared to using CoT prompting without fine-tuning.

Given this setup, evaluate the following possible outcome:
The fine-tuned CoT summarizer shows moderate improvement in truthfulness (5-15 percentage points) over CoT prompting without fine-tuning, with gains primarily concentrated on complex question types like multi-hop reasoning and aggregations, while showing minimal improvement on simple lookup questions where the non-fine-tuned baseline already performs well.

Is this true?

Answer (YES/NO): NO